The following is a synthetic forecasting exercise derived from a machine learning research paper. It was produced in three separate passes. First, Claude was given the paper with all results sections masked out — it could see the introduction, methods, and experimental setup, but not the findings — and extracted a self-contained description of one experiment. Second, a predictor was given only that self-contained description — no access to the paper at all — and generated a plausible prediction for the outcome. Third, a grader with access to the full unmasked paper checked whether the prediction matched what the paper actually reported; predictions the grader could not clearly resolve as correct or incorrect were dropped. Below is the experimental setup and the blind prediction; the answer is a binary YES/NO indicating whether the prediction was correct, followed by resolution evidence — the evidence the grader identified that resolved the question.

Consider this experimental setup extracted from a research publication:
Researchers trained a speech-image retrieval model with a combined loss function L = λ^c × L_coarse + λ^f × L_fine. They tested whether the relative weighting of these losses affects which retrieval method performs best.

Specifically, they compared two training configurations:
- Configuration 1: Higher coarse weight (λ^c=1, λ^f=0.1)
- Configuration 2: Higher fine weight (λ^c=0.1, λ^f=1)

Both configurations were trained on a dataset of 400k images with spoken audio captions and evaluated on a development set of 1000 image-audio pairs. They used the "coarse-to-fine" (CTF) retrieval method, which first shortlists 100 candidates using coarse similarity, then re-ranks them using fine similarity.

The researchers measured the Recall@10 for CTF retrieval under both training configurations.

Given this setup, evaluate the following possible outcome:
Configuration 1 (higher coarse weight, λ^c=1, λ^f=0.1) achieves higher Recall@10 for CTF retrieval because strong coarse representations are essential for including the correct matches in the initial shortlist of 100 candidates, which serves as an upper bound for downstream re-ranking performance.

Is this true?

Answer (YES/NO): NO